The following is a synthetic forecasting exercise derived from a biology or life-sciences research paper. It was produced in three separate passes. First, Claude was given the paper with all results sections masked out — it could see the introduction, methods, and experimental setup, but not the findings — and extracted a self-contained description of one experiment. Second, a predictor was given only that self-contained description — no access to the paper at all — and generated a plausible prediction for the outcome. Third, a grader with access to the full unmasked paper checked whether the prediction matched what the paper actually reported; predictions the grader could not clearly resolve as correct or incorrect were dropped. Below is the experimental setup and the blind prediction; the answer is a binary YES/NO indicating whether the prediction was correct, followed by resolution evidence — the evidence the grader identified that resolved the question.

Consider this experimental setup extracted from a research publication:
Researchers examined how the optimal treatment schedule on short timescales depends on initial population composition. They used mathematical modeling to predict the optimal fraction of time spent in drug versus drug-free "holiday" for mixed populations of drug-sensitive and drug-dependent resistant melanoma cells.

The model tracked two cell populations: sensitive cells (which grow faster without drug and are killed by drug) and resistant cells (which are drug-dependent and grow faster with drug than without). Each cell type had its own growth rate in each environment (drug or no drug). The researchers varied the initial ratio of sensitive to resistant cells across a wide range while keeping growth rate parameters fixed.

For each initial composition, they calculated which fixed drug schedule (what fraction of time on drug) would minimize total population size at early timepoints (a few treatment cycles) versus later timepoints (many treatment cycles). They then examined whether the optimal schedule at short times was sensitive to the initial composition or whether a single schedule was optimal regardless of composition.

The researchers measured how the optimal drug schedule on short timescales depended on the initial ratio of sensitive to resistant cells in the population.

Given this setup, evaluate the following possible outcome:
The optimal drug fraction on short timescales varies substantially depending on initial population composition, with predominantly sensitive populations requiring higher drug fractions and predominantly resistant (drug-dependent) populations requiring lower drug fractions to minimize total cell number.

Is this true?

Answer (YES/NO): YES